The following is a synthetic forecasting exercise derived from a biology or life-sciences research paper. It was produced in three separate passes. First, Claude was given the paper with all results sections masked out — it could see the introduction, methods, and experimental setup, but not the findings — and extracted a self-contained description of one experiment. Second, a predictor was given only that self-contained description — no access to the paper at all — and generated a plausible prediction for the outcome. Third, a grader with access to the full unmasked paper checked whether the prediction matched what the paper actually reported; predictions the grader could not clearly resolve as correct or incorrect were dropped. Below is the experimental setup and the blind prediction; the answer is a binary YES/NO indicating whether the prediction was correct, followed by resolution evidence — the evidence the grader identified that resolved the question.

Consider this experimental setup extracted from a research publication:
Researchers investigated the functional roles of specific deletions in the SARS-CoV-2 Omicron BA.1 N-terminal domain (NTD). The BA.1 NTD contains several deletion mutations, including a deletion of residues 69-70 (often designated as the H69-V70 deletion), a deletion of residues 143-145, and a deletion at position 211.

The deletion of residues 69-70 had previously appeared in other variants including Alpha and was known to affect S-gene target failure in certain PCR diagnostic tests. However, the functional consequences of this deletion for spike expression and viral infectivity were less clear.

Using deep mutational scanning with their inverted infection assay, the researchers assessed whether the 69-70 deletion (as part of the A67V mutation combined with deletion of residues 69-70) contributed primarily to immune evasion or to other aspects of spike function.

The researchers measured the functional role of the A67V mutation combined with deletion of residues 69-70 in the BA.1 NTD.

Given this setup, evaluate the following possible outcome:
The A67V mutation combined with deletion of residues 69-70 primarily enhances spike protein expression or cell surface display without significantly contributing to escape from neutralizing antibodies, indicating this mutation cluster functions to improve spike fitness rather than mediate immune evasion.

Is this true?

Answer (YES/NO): YES